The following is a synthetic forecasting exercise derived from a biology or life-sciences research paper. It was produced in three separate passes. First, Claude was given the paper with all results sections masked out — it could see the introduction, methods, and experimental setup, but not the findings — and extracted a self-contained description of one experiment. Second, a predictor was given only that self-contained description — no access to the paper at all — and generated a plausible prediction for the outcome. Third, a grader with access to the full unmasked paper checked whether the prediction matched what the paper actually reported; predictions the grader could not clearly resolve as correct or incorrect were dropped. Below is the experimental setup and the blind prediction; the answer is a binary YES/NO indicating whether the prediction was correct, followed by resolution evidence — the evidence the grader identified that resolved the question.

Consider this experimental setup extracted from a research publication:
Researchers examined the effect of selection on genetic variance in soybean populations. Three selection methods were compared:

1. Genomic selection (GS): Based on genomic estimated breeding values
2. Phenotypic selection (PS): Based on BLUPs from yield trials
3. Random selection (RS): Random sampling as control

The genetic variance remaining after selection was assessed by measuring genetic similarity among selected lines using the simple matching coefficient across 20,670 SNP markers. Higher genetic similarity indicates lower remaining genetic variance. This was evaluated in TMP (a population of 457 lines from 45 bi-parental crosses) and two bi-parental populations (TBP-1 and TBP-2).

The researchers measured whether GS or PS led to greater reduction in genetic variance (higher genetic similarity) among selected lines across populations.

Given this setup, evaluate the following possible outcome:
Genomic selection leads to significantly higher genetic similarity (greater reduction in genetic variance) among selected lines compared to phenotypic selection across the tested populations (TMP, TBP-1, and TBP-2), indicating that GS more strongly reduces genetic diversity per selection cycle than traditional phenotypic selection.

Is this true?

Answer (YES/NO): YES